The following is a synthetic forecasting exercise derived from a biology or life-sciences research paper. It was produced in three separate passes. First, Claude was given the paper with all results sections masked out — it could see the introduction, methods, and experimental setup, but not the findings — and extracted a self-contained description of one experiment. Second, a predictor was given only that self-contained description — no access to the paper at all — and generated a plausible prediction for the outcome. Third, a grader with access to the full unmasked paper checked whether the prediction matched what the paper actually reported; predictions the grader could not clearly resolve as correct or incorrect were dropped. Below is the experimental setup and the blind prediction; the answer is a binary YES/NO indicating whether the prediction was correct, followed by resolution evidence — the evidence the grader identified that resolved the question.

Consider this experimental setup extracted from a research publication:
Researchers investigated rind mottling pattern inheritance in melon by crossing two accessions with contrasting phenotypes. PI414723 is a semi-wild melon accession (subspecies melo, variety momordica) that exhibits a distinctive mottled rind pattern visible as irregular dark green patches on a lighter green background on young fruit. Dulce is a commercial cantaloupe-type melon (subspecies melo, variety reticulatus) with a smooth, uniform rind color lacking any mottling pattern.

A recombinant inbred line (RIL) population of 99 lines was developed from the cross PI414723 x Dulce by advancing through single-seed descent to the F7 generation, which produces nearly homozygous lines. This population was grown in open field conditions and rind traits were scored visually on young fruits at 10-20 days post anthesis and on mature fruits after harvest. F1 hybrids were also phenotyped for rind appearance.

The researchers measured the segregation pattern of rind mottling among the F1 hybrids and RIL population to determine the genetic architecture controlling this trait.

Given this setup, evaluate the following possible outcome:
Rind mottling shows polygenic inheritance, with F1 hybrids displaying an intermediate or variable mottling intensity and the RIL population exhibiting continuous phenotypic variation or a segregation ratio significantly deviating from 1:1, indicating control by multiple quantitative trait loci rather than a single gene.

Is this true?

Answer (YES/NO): NO